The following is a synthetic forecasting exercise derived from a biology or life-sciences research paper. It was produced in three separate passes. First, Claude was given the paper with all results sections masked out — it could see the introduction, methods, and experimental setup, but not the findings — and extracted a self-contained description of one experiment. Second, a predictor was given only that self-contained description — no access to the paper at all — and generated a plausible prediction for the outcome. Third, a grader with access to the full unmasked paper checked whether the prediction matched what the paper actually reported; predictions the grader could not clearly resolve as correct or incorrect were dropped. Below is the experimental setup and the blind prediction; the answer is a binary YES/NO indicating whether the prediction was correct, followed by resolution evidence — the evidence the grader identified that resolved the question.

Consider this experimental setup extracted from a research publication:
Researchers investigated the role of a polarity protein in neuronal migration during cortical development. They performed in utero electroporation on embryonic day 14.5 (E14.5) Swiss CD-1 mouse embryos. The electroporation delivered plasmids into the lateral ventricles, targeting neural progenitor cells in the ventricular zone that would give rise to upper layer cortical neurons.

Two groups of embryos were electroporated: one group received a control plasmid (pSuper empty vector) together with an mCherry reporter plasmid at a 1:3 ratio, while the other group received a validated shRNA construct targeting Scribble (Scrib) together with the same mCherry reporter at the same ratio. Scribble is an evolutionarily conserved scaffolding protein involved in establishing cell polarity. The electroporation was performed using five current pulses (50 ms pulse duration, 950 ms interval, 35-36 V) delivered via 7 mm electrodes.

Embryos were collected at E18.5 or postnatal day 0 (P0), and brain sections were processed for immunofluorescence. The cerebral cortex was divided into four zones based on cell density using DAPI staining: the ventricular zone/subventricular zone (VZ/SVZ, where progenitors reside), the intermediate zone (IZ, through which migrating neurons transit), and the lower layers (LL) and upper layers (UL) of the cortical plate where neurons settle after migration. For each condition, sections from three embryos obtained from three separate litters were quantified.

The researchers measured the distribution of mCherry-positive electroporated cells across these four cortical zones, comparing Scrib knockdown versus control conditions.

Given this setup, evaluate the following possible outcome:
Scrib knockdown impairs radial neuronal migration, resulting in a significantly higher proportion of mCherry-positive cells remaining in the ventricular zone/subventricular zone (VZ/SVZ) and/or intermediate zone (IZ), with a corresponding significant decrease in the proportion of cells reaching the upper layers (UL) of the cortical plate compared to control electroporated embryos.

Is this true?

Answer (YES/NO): YES